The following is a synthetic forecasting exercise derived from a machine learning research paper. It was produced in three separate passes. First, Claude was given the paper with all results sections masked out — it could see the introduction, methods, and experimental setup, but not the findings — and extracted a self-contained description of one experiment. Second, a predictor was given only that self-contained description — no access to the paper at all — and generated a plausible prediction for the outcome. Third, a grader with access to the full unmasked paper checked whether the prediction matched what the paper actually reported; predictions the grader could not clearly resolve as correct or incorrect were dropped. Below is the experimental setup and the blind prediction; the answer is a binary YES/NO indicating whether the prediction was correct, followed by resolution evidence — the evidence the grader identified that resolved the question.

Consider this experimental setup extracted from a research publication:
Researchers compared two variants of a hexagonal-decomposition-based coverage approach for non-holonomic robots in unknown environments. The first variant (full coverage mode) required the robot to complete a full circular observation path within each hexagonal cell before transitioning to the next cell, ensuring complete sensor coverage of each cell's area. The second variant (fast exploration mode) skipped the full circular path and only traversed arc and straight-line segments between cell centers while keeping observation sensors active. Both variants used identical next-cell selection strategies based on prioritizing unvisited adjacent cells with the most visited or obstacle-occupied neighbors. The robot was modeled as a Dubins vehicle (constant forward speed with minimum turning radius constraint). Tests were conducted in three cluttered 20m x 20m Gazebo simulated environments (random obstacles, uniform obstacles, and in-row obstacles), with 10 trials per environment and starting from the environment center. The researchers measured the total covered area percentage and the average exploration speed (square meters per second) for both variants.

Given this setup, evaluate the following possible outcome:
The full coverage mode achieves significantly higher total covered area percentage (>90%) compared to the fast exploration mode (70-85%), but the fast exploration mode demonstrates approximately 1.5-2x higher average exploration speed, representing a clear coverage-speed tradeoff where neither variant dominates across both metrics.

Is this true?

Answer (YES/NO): NO